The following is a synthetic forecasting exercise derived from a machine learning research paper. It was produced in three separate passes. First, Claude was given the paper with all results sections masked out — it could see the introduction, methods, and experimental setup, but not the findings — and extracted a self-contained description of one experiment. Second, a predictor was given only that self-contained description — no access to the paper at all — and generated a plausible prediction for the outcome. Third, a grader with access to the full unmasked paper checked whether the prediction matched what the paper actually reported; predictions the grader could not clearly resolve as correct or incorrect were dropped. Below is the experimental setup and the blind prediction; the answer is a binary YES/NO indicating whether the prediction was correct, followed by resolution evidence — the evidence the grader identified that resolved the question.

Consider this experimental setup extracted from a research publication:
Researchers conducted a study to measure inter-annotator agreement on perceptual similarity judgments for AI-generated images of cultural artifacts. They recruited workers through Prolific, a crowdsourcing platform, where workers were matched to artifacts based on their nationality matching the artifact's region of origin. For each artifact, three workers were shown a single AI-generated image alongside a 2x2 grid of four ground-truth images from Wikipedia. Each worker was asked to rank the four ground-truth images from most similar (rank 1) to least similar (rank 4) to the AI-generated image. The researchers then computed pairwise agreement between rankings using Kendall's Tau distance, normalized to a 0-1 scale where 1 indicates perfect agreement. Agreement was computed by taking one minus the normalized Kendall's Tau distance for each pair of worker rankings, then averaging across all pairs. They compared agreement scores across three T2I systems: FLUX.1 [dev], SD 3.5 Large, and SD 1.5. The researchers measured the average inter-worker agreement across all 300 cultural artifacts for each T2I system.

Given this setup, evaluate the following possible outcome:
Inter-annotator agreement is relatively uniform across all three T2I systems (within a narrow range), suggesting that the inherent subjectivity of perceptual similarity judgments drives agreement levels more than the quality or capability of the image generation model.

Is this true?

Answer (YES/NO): YES